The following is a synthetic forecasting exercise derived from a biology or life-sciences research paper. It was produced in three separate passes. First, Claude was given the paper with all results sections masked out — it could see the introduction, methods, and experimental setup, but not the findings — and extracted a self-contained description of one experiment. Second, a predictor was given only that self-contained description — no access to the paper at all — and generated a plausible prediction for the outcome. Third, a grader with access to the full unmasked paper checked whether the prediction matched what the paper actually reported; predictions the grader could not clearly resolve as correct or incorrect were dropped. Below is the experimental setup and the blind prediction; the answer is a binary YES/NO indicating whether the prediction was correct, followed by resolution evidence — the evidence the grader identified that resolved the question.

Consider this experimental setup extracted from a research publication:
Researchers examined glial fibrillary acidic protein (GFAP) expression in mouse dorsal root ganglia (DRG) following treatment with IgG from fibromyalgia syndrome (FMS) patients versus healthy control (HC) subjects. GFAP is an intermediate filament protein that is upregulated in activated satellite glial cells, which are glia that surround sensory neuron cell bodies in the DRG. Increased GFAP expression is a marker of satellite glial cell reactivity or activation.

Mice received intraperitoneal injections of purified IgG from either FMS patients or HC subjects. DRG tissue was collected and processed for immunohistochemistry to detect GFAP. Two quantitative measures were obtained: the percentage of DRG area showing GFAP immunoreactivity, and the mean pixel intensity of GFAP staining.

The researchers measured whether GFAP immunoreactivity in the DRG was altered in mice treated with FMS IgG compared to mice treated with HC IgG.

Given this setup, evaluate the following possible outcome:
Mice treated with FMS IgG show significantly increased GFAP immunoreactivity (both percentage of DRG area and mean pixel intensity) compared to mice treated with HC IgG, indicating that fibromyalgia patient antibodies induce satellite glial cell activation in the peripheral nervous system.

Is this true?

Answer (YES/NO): YES